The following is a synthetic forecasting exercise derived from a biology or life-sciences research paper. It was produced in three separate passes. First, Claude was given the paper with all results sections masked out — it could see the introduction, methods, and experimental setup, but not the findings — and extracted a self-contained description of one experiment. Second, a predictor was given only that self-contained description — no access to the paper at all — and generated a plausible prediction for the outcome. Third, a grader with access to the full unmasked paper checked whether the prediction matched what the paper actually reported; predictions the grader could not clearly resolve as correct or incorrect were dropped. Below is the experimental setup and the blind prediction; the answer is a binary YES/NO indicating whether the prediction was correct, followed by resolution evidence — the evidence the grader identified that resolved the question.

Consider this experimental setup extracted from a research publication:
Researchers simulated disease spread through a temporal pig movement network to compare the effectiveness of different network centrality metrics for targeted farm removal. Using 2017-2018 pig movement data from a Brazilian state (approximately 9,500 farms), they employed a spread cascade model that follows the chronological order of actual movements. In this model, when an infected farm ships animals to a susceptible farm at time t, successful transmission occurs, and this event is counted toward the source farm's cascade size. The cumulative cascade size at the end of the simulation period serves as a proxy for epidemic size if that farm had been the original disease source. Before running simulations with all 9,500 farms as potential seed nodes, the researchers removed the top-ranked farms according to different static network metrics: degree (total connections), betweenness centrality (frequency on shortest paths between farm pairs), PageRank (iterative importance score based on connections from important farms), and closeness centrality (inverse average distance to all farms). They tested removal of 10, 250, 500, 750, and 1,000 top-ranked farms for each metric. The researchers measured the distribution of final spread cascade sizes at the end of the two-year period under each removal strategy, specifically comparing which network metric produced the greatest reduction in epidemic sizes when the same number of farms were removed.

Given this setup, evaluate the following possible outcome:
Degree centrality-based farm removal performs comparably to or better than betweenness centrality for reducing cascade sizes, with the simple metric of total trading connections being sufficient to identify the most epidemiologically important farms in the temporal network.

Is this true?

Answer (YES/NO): YES